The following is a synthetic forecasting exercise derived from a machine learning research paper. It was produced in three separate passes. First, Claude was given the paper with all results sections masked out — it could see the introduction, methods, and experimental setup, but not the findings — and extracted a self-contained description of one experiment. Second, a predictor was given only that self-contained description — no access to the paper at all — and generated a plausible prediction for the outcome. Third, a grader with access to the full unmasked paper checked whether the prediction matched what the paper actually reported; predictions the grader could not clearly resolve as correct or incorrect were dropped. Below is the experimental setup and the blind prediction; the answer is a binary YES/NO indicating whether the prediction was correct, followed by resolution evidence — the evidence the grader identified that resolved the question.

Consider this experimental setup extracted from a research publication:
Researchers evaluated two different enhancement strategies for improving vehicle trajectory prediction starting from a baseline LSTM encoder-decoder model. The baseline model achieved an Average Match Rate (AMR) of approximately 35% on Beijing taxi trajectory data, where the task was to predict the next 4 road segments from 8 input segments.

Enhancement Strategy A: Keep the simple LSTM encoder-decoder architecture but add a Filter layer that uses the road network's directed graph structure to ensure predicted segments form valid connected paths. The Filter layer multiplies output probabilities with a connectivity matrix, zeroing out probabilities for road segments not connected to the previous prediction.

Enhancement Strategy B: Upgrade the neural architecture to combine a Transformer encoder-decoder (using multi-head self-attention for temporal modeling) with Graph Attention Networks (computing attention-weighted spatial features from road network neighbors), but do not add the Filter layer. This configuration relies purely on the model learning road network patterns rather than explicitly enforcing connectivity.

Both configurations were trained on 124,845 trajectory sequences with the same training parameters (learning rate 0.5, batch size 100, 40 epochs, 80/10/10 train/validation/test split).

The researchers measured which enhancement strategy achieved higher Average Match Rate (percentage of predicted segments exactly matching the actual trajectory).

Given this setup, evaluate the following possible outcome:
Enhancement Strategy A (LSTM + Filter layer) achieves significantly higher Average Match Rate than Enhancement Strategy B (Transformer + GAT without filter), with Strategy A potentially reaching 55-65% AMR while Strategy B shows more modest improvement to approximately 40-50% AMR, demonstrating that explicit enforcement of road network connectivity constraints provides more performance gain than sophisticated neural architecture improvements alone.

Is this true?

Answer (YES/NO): NO